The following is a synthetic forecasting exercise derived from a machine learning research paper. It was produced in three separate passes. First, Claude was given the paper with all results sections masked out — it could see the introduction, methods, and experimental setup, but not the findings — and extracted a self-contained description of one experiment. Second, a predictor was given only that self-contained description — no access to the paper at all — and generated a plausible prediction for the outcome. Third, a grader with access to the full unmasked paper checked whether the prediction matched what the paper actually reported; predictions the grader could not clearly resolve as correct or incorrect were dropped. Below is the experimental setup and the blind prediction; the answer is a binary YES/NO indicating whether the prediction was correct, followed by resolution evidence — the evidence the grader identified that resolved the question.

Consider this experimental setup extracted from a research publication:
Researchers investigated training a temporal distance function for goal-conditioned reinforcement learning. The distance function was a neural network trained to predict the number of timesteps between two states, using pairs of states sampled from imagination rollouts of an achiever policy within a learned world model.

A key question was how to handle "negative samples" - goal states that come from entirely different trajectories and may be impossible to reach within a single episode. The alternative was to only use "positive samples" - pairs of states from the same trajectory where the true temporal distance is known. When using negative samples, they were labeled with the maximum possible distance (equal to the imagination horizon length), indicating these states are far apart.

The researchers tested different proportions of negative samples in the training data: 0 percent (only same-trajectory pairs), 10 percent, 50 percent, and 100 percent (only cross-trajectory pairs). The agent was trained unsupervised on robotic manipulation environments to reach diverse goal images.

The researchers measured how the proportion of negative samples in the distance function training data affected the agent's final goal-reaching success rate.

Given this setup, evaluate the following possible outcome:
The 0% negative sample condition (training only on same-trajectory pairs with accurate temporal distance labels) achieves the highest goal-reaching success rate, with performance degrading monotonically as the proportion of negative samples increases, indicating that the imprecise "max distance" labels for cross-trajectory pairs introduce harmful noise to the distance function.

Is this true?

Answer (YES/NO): NO